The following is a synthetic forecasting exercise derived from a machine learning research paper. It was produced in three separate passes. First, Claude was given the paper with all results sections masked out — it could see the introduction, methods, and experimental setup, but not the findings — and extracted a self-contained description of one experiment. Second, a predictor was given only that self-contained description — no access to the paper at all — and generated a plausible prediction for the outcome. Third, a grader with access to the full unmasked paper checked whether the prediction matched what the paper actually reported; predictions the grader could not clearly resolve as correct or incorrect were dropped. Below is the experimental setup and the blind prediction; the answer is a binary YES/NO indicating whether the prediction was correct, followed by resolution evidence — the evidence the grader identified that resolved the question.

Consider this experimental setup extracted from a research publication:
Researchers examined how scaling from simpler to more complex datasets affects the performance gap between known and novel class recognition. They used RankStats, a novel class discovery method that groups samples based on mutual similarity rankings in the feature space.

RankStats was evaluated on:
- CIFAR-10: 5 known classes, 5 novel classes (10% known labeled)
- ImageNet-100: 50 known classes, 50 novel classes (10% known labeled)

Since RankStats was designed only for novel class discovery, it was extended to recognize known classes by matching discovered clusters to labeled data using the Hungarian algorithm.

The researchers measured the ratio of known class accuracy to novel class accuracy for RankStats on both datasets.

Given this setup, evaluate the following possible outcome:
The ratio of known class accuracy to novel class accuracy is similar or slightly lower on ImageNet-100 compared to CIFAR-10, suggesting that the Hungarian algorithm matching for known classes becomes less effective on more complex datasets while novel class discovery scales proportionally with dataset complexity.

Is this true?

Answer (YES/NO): NO